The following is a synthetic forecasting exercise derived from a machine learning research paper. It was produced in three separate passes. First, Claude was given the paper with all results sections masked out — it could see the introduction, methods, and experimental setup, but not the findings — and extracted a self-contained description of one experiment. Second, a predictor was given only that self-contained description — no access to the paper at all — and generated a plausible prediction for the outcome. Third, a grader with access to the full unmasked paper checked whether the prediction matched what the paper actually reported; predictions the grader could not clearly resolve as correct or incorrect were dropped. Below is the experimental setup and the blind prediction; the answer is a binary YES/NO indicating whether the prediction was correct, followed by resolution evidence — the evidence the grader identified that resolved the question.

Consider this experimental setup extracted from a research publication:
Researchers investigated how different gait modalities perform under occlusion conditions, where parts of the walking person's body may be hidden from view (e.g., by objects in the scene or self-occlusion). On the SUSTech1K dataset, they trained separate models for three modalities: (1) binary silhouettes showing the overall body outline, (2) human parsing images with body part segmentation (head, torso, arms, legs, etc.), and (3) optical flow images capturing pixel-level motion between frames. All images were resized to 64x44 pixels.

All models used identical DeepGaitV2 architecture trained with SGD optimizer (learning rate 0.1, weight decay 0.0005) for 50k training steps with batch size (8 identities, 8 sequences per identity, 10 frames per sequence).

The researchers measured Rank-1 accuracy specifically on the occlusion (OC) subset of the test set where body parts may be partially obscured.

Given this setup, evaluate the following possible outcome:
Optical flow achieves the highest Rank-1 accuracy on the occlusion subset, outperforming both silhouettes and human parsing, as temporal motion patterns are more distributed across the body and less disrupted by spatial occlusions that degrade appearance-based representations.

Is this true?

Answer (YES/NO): YES